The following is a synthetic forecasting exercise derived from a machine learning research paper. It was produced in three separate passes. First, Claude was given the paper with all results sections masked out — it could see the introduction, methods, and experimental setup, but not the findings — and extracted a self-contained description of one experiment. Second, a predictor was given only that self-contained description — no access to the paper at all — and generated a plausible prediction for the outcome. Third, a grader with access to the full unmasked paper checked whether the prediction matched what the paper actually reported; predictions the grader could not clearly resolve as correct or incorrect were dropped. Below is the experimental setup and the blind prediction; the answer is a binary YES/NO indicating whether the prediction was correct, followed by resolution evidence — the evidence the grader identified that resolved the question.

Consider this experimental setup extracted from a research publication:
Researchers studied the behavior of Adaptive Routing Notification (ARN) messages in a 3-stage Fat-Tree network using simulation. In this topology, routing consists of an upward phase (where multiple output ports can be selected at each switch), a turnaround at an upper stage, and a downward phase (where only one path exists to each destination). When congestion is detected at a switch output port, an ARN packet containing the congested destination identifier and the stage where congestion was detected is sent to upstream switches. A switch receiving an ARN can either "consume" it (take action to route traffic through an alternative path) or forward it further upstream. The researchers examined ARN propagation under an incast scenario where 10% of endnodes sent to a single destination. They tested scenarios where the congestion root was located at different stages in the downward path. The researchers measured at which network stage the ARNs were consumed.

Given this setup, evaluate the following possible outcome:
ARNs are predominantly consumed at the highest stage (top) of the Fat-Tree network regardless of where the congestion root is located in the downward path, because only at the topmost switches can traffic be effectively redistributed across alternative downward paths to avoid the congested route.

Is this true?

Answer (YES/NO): NO